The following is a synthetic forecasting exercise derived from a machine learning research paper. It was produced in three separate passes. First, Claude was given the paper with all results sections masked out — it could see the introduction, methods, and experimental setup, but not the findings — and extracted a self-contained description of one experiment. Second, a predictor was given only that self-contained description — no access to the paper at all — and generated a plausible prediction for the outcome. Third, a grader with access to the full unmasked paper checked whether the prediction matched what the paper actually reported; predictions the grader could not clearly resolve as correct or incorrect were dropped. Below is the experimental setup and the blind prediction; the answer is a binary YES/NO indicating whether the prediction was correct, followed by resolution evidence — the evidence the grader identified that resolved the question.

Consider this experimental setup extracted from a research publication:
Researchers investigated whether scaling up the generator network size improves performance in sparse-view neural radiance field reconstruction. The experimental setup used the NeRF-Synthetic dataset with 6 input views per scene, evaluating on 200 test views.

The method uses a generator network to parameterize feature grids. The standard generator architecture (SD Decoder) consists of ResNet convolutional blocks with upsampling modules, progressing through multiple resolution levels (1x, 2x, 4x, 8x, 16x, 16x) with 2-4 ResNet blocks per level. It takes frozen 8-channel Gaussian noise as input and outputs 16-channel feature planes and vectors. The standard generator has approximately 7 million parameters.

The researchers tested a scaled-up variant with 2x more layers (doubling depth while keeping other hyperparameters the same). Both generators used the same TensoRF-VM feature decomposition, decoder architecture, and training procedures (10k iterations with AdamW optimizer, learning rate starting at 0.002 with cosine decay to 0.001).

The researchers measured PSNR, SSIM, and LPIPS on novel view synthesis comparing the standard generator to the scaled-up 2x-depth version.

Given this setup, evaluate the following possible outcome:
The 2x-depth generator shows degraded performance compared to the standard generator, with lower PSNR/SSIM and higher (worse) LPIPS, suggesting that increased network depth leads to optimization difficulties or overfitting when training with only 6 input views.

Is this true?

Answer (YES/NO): NO